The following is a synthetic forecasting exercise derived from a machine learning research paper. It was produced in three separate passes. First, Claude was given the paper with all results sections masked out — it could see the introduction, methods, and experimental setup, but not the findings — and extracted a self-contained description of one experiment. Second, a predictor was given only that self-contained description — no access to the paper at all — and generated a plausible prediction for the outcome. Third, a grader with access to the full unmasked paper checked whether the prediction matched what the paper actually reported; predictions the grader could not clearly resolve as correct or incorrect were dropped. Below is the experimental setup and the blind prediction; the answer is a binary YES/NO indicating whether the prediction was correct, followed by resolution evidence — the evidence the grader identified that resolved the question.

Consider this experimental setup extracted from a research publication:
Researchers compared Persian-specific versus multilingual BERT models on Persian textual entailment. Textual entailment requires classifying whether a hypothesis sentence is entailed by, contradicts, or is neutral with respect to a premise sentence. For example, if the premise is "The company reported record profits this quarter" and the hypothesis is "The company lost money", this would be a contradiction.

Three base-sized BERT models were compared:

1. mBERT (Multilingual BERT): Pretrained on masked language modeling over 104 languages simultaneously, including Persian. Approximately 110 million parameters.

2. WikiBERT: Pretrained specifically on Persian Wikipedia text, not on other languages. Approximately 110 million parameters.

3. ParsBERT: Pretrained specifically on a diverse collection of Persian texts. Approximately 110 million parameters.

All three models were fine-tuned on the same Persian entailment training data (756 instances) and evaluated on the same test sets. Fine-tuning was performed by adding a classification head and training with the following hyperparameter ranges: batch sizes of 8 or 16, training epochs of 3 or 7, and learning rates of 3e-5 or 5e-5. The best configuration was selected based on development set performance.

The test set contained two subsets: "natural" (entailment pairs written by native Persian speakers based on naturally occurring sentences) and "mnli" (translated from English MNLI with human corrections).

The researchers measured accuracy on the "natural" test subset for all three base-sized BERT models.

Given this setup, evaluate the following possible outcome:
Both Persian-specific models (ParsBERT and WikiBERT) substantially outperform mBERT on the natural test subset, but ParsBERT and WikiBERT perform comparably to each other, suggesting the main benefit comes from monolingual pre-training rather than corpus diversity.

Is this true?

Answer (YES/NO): YES